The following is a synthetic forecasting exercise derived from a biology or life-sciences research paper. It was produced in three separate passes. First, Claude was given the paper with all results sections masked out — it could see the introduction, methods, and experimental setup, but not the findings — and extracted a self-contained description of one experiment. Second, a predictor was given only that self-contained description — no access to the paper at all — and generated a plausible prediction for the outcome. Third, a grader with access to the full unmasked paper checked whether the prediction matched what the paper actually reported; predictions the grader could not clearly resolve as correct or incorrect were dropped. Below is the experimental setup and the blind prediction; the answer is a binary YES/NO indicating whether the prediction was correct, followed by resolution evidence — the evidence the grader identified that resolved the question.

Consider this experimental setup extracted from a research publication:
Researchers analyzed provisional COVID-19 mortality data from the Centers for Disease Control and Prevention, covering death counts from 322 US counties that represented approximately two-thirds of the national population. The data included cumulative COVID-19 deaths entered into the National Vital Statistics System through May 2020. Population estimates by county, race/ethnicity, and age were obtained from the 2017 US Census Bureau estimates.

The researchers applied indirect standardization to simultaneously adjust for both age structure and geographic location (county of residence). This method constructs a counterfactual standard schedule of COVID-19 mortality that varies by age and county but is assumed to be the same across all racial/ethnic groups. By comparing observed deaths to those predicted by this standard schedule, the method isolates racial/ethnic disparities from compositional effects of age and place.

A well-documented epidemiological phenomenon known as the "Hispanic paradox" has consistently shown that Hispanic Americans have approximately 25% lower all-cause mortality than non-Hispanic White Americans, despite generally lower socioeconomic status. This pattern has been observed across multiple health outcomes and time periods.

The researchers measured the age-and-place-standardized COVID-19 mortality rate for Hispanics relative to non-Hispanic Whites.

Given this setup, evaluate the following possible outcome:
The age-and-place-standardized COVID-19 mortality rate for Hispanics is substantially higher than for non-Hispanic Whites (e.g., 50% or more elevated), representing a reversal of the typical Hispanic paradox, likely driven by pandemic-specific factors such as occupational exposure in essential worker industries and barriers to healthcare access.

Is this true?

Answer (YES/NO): YES